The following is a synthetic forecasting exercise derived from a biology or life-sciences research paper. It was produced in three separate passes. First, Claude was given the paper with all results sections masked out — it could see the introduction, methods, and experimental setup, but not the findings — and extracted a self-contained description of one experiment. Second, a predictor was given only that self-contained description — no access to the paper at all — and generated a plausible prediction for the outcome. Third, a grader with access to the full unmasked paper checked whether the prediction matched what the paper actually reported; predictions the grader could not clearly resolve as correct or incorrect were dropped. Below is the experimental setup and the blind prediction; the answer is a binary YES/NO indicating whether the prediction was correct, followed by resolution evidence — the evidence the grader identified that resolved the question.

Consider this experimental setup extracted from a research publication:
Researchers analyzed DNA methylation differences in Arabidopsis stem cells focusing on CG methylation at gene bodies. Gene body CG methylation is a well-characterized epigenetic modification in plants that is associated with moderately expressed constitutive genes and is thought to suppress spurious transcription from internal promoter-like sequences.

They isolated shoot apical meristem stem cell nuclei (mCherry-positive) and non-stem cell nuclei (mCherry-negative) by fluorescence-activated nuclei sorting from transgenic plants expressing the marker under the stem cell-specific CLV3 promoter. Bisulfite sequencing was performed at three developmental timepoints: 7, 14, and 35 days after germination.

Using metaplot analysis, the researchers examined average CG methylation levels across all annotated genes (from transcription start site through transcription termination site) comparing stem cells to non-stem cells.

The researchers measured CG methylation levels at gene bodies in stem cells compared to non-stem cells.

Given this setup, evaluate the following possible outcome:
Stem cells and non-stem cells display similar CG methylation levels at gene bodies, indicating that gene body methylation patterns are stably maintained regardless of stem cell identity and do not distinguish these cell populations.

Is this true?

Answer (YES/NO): YES